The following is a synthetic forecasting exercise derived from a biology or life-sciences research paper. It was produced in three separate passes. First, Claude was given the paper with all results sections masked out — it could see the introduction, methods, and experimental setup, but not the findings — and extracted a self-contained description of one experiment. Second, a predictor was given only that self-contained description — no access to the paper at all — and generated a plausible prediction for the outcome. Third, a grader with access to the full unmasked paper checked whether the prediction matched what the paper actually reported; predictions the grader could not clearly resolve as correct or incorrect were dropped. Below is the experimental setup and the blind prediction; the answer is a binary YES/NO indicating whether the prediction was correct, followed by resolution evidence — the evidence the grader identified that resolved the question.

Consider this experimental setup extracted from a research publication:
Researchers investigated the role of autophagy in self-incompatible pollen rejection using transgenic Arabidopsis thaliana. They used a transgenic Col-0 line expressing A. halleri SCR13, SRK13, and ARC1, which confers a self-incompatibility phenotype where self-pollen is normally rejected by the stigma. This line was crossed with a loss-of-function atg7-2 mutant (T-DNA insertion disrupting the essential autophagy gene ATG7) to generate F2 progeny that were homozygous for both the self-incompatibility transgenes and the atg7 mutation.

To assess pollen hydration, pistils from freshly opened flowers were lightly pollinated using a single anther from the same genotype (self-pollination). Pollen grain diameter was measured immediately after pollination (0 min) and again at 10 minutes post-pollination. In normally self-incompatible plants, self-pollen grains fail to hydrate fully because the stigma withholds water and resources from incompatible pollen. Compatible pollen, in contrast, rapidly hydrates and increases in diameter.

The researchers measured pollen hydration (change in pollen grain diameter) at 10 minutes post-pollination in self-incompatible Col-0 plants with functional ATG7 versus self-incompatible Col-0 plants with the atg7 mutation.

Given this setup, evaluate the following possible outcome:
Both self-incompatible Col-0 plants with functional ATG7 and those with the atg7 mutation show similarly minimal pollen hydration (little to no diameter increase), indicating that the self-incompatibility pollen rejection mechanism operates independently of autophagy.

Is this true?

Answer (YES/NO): NO